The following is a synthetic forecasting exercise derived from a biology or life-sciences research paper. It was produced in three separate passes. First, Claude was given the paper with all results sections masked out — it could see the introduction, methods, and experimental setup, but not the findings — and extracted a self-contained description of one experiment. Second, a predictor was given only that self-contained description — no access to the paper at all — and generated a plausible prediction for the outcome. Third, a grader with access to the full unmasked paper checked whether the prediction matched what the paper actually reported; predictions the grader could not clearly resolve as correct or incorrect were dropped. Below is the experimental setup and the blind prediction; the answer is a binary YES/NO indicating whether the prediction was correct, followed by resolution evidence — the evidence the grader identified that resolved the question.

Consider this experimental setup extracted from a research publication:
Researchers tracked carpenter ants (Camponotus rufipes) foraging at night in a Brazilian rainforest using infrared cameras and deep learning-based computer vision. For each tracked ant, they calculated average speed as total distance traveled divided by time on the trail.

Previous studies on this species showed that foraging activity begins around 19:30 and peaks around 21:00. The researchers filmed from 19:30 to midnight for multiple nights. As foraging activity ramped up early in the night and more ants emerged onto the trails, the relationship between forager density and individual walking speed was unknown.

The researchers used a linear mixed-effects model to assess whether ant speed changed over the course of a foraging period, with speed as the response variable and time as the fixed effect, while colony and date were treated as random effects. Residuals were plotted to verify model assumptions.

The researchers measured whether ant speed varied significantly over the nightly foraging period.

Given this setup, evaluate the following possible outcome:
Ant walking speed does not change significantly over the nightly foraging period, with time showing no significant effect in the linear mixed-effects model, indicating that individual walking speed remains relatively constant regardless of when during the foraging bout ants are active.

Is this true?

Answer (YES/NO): NO